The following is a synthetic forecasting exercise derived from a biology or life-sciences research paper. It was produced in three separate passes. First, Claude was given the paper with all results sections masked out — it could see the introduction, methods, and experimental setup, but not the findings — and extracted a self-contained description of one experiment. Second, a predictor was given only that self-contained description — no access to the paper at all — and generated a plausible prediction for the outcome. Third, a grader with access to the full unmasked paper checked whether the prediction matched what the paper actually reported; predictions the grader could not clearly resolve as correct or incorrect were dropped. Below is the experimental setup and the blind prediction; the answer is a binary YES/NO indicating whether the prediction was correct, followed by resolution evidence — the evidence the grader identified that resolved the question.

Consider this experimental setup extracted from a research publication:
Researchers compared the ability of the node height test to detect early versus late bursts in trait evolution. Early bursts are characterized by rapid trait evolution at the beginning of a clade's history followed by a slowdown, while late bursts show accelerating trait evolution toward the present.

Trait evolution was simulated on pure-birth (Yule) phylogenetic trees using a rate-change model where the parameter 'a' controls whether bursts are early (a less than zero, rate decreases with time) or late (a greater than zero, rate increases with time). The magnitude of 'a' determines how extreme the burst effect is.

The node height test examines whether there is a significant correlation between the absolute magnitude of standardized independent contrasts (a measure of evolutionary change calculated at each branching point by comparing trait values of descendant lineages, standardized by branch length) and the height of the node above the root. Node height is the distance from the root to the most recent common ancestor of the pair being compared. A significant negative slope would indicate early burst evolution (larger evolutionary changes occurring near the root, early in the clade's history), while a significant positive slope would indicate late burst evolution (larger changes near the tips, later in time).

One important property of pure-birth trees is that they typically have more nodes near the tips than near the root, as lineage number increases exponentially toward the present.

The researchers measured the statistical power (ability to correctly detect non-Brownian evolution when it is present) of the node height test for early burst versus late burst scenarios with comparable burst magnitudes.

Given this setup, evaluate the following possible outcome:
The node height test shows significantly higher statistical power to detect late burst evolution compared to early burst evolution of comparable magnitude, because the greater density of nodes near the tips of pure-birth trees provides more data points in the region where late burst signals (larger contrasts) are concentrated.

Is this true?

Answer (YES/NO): NO